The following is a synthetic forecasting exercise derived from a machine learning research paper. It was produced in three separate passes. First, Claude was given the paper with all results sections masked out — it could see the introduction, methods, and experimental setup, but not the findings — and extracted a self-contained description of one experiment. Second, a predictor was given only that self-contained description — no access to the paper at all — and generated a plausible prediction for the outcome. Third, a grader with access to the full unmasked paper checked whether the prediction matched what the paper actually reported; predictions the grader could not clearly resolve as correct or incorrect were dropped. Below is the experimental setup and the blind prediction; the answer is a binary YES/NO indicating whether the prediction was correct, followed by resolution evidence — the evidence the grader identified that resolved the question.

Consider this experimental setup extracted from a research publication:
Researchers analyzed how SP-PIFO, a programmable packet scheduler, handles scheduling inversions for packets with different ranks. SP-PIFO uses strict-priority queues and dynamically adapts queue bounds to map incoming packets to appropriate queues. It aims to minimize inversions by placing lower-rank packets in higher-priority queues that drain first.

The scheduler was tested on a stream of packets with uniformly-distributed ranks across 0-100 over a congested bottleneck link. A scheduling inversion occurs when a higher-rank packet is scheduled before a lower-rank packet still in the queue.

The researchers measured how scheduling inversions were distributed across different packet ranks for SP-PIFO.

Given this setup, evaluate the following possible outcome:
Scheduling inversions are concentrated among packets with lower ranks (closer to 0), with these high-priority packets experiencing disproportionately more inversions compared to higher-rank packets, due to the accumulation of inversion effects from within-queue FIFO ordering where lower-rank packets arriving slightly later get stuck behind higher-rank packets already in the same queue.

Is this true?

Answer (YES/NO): NO